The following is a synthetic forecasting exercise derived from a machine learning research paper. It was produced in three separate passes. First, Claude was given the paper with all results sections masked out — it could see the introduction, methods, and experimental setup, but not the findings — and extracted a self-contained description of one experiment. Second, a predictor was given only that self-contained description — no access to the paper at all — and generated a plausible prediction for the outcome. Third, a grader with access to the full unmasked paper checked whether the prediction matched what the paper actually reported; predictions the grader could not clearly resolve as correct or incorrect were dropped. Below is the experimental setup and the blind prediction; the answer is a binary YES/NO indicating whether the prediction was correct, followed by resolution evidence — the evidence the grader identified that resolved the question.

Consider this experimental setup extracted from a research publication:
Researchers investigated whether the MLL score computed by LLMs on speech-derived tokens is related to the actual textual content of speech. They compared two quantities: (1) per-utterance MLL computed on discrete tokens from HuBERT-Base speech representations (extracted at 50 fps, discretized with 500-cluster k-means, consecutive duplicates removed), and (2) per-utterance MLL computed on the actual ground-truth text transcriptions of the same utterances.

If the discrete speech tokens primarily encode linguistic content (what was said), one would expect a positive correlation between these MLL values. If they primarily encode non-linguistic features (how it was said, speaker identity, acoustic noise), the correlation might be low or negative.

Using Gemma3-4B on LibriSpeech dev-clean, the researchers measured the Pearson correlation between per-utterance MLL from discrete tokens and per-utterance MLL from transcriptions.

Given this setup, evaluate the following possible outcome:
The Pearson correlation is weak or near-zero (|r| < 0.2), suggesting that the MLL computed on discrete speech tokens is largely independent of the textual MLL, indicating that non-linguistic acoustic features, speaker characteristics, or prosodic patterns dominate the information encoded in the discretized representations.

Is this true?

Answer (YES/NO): NO